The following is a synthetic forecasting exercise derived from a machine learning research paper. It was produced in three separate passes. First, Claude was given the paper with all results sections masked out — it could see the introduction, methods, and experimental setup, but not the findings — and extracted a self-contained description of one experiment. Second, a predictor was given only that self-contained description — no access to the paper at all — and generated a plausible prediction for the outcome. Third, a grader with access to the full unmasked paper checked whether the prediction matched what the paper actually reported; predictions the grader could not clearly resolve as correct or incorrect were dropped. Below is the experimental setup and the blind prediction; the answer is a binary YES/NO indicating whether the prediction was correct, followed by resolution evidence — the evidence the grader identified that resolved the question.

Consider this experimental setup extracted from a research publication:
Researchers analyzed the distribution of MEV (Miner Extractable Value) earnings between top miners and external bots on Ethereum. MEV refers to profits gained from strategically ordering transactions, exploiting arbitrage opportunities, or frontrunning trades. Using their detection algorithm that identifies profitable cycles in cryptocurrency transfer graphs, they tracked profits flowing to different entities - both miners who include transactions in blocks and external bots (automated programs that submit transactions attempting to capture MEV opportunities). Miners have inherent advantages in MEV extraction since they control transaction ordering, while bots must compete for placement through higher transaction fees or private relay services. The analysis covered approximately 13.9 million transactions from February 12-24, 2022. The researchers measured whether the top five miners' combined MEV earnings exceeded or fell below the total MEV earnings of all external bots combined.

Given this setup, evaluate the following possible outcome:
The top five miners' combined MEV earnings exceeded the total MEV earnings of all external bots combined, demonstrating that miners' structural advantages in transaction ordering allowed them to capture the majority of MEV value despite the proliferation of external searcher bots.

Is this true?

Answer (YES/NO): YES